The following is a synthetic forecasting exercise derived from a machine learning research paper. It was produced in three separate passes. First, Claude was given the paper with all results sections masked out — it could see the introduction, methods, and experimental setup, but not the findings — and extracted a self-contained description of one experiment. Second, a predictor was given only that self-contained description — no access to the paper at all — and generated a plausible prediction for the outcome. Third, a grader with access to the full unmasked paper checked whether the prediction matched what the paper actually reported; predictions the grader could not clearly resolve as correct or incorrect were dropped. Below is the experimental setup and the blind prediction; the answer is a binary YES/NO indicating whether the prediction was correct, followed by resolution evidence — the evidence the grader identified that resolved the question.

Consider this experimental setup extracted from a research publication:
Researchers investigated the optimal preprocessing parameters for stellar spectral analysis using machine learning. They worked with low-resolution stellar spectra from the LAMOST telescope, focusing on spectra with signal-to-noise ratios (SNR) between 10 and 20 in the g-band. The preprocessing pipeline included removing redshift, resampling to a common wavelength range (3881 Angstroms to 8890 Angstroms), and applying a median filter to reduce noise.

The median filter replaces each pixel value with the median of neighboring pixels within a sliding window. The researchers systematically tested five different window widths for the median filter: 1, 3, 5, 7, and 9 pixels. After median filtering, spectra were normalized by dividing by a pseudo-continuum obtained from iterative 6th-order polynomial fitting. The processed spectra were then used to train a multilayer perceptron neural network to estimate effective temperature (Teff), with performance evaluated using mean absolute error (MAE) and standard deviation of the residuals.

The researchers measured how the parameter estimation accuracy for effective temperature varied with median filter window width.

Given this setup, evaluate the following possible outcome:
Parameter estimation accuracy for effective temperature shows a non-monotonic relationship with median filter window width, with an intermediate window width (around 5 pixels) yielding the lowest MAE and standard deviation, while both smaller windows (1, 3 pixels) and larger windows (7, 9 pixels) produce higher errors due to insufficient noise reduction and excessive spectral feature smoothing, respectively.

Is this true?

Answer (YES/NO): NO